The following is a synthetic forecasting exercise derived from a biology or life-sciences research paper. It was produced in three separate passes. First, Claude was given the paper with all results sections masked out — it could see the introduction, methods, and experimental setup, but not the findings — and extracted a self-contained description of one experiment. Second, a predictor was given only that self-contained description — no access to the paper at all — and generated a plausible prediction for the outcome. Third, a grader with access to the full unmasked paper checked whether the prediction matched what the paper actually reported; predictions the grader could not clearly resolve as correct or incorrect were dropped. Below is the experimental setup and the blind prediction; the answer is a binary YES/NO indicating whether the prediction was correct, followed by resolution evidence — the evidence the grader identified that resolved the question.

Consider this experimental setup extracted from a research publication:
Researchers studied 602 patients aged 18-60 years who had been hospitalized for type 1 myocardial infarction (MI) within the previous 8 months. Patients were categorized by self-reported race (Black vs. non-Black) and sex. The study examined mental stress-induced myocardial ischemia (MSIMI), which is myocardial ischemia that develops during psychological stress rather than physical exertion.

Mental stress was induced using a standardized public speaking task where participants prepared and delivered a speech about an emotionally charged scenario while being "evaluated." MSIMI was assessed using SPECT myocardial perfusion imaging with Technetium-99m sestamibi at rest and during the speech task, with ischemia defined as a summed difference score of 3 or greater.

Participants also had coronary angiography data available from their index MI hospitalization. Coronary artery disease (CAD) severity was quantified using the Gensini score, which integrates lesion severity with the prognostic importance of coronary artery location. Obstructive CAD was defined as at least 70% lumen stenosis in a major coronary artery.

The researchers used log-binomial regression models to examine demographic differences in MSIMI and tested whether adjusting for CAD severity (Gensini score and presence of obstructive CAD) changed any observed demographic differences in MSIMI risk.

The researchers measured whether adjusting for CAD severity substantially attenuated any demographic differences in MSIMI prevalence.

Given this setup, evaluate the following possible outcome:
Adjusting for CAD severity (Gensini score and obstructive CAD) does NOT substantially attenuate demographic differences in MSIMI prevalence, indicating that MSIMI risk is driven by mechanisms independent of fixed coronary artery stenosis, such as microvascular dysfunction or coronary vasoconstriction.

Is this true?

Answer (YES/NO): YES